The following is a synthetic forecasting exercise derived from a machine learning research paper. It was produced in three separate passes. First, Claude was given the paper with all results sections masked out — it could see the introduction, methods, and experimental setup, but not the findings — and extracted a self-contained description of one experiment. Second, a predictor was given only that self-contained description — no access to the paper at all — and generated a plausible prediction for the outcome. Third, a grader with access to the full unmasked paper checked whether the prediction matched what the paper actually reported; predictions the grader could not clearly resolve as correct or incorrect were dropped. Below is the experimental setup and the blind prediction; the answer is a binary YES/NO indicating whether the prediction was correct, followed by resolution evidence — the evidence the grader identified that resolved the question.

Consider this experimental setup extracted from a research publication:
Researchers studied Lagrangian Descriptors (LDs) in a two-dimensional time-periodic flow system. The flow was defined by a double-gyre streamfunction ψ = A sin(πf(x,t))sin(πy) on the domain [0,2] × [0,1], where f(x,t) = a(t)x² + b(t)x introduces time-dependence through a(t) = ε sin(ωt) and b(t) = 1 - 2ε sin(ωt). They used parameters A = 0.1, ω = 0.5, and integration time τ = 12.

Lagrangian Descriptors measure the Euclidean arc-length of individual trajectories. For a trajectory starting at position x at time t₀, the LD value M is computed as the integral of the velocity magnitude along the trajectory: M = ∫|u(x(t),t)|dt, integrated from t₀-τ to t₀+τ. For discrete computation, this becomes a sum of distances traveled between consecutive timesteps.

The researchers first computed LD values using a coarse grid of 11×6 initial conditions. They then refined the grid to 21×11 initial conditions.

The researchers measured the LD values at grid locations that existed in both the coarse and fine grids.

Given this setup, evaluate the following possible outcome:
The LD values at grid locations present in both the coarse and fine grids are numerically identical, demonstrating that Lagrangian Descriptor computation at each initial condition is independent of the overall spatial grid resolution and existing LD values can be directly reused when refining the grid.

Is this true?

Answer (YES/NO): YES